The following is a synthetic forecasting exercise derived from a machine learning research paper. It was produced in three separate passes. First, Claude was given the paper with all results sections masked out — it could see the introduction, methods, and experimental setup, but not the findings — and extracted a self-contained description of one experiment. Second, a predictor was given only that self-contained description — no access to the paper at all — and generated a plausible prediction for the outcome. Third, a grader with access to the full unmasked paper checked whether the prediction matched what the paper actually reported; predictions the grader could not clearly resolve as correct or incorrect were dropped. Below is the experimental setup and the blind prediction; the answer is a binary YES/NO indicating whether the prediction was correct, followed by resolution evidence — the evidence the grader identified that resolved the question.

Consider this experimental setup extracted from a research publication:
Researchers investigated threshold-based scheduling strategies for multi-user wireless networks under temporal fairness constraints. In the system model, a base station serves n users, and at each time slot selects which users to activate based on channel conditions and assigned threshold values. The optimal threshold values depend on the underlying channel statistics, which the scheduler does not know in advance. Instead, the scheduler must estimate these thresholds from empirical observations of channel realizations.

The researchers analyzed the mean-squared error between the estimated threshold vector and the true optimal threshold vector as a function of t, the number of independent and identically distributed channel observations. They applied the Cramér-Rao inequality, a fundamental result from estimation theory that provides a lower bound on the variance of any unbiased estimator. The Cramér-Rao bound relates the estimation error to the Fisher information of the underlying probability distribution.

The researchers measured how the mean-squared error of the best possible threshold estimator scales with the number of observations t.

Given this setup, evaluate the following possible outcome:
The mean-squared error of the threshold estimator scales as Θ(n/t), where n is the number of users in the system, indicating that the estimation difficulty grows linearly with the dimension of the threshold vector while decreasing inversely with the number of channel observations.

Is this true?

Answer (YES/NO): NO